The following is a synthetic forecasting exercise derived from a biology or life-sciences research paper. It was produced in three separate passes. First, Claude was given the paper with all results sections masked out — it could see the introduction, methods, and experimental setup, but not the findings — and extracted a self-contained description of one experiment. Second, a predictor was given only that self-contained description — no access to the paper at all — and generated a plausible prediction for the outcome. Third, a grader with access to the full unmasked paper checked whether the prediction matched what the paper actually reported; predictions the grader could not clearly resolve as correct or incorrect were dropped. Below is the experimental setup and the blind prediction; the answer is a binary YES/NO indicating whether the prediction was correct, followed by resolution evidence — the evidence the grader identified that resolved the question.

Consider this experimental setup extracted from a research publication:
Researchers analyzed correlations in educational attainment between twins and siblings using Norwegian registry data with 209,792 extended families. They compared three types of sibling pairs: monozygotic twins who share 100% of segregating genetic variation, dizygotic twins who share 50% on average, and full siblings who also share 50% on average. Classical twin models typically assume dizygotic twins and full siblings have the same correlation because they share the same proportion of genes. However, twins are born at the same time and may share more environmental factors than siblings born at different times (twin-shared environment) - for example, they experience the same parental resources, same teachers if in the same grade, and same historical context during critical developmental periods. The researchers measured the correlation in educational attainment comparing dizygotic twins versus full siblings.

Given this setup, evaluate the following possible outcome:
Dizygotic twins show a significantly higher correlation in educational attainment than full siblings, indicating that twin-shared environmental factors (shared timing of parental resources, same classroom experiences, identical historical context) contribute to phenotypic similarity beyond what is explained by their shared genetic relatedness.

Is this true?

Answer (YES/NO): YES